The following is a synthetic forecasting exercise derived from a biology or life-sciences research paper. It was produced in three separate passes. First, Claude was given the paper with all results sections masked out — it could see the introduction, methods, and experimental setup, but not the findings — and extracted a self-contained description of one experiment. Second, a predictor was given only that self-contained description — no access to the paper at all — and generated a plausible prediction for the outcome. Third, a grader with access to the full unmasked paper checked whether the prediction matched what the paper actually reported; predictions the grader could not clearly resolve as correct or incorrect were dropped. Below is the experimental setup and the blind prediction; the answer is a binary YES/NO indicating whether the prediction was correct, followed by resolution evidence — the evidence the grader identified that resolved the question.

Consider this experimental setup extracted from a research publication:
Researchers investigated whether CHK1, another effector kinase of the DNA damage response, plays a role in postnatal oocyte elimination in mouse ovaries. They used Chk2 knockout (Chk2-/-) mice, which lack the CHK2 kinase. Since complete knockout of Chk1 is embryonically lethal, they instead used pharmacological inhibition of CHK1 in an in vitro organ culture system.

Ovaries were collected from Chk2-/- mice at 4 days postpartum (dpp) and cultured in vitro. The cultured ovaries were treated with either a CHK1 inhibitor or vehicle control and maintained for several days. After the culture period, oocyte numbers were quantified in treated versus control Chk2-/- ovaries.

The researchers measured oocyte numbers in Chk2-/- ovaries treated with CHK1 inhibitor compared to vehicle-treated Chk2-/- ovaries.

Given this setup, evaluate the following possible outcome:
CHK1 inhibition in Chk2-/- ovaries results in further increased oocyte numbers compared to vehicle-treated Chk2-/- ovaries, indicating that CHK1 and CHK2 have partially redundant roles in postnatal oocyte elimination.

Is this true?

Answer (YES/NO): YES